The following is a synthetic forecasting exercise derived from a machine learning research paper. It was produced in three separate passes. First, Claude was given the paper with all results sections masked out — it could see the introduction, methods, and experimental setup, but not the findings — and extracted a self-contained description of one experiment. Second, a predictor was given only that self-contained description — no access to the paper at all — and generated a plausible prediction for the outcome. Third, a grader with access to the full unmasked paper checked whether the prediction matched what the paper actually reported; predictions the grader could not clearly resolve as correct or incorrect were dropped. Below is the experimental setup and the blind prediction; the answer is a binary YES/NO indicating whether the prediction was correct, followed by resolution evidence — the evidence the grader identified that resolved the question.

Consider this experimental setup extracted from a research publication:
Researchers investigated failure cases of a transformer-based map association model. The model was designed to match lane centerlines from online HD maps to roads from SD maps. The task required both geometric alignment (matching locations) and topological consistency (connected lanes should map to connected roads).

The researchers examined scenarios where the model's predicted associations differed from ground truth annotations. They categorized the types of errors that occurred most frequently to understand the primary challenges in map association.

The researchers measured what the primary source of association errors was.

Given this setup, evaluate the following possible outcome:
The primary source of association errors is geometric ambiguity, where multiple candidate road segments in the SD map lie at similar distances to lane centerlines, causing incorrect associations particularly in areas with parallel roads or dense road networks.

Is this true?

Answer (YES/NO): NO